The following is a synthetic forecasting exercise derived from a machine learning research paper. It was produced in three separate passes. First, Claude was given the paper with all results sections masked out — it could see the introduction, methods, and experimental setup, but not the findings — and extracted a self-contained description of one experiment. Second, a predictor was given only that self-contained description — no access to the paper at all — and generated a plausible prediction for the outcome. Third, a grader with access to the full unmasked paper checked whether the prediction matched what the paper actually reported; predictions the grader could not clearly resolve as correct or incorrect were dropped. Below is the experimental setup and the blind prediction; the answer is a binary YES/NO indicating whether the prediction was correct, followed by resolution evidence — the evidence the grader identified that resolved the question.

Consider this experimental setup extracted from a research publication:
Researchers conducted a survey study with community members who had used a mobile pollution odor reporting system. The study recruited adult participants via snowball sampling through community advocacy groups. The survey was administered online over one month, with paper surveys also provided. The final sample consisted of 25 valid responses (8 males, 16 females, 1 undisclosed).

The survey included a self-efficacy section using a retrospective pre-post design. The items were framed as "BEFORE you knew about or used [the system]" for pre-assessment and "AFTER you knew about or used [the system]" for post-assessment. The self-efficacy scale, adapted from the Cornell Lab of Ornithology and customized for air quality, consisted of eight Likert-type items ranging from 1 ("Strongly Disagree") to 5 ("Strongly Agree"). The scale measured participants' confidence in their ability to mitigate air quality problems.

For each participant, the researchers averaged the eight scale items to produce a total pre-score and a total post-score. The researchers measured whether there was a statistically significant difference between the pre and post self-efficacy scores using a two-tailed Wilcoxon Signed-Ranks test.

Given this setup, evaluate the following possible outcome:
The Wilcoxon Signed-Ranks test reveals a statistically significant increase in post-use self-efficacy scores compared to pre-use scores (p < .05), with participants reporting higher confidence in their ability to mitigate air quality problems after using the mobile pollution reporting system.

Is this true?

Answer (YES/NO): YES